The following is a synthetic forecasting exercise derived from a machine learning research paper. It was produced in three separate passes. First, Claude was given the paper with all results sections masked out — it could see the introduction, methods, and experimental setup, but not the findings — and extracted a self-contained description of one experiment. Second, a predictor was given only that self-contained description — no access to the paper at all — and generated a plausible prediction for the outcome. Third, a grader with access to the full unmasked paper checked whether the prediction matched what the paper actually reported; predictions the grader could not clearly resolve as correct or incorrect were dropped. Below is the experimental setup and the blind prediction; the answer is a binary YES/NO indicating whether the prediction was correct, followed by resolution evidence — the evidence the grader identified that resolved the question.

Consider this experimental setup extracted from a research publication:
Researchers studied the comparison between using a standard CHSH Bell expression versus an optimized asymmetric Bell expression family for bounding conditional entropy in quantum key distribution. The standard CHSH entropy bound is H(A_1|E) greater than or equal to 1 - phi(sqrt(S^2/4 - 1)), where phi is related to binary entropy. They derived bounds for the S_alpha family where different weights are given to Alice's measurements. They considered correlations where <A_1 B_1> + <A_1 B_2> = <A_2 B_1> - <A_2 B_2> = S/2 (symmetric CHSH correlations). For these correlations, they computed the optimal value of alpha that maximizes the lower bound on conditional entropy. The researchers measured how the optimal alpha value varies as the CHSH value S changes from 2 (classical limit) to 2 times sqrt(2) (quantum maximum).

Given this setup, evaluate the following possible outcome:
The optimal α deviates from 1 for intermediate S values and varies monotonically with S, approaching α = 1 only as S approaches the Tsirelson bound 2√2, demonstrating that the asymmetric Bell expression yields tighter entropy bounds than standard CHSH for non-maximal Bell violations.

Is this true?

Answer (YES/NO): NO